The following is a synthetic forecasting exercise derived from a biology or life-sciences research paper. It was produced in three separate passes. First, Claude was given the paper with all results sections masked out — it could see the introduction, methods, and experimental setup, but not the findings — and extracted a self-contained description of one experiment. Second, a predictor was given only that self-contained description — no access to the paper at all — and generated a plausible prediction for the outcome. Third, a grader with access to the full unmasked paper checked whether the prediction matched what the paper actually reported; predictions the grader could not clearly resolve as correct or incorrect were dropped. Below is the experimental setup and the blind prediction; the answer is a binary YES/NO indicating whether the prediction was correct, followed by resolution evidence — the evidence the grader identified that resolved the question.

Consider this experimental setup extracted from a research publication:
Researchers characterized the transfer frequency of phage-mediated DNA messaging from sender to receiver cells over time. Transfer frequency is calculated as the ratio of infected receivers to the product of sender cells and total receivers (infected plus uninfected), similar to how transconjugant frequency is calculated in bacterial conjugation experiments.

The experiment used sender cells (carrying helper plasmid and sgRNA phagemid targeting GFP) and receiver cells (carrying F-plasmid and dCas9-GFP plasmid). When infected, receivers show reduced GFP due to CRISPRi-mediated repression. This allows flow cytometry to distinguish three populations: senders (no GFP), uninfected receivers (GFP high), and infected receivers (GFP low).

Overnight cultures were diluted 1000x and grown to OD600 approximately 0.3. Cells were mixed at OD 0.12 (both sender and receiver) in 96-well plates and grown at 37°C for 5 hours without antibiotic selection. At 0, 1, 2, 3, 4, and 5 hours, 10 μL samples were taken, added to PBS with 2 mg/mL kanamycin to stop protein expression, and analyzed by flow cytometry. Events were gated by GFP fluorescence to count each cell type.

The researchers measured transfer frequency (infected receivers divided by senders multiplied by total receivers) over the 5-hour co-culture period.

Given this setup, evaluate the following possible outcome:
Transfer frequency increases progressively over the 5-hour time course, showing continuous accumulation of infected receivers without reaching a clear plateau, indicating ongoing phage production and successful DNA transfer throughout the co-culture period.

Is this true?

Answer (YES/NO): NO